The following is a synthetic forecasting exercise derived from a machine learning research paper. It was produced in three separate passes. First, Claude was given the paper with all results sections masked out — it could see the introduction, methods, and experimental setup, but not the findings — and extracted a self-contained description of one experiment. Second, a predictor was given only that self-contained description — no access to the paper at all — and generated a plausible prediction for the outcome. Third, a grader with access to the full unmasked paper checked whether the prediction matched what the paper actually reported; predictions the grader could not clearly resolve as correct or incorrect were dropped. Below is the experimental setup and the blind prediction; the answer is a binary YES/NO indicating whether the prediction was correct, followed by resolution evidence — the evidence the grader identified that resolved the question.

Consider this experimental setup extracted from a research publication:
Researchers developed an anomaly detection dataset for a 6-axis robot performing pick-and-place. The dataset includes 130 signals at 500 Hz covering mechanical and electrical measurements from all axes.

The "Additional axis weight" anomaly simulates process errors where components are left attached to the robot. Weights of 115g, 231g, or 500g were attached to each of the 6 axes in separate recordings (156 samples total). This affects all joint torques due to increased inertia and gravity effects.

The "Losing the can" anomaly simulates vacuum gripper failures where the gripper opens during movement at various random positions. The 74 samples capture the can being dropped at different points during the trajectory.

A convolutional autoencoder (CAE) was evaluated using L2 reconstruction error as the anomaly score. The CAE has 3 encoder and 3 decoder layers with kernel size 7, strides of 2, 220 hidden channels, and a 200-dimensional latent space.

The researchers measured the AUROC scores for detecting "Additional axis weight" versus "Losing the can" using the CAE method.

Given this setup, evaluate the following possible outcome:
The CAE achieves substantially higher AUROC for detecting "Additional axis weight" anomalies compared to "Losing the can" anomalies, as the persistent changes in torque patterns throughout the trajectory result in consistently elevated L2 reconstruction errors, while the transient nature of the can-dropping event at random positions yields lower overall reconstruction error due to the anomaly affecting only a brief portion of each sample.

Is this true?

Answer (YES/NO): YES